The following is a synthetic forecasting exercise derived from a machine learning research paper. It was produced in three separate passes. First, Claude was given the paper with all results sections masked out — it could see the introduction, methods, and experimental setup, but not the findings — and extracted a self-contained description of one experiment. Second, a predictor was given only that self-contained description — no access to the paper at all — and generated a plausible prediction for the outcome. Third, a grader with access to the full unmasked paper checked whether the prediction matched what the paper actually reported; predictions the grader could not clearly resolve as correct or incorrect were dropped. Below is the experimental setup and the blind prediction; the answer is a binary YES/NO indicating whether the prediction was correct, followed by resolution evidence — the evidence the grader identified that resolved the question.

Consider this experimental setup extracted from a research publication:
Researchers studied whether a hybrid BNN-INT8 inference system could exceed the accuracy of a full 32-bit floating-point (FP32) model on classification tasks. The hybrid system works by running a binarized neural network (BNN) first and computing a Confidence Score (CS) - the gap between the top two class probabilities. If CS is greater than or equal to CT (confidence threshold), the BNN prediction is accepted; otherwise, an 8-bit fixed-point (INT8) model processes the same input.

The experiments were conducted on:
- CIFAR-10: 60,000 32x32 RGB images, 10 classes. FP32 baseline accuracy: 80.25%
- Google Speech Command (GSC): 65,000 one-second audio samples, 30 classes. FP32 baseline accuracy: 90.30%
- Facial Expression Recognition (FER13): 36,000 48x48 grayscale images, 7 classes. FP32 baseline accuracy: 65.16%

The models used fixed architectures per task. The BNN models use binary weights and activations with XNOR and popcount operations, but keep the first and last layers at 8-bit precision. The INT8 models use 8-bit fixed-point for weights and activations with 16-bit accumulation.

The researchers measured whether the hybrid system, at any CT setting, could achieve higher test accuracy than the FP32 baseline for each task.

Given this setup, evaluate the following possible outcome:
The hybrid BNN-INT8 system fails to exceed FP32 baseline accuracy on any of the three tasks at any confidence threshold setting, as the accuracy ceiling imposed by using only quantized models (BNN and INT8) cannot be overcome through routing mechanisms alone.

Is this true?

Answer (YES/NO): NO